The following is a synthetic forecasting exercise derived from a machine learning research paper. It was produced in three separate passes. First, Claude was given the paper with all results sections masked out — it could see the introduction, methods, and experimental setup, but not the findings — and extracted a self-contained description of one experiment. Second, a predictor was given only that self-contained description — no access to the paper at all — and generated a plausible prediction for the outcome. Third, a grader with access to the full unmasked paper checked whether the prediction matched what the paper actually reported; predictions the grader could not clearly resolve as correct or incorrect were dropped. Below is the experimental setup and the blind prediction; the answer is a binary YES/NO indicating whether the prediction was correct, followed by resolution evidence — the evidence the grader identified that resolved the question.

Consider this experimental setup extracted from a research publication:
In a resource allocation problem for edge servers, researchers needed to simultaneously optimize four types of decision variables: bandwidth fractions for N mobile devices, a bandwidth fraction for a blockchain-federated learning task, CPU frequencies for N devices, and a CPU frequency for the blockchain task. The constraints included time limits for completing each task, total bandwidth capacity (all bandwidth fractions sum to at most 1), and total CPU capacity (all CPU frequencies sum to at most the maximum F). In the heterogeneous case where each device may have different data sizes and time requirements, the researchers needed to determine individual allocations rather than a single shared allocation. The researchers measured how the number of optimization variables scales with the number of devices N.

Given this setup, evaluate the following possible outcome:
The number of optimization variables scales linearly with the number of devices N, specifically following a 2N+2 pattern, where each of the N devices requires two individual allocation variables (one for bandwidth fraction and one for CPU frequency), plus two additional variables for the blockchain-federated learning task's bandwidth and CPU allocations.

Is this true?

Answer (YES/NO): YES